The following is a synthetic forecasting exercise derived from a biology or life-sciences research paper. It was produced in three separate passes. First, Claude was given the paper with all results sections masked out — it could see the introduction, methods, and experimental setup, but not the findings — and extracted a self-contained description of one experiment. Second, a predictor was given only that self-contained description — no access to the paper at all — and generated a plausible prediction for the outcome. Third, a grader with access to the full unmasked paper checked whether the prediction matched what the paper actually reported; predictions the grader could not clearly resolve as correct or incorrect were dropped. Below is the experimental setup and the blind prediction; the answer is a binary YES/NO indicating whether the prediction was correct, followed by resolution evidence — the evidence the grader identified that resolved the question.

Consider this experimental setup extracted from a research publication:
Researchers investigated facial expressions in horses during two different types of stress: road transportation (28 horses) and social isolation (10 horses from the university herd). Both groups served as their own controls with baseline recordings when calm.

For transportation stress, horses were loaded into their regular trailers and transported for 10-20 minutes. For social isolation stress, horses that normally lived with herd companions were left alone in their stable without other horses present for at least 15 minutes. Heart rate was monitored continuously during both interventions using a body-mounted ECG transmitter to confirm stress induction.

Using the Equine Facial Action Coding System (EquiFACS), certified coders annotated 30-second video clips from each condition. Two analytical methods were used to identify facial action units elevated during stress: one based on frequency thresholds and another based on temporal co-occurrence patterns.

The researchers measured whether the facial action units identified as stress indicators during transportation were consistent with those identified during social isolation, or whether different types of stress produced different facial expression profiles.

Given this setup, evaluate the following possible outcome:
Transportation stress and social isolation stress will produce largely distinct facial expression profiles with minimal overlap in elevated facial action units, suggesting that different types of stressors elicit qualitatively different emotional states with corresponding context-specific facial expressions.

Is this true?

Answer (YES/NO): NO